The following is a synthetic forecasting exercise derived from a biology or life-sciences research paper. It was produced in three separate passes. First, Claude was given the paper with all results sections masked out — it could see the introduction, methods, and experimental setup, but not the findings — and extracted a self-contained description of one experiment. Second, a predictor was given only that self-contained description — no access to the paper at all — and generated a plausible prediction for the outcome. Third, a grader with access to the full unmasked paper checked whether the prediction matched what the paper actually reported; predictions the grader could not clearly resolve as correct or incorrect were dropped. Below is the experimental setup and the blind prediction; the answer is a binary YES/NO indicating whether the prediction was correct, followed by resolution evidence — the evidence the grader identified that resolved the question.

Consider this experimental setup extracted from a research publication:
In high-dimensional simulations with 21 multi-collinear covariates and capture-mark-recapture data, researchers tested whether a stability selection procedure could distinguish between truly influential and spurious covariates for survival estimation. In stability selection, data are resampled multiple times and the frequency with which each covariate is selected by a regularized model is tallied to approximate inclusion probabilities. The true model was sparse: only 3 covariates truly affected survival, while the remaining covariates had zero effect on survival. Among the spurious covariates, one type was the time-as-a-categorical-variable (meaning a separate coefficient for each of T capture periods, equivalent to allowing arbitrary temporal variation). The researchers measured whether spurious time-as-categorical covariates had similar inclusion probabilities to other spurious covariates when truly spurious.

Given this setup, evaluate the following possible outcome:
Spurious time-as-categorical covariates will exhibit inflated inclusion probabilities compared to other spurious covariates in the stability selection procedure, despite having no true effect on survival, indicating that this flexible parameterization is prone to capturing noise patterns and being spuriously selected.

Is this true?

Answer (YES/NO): YES